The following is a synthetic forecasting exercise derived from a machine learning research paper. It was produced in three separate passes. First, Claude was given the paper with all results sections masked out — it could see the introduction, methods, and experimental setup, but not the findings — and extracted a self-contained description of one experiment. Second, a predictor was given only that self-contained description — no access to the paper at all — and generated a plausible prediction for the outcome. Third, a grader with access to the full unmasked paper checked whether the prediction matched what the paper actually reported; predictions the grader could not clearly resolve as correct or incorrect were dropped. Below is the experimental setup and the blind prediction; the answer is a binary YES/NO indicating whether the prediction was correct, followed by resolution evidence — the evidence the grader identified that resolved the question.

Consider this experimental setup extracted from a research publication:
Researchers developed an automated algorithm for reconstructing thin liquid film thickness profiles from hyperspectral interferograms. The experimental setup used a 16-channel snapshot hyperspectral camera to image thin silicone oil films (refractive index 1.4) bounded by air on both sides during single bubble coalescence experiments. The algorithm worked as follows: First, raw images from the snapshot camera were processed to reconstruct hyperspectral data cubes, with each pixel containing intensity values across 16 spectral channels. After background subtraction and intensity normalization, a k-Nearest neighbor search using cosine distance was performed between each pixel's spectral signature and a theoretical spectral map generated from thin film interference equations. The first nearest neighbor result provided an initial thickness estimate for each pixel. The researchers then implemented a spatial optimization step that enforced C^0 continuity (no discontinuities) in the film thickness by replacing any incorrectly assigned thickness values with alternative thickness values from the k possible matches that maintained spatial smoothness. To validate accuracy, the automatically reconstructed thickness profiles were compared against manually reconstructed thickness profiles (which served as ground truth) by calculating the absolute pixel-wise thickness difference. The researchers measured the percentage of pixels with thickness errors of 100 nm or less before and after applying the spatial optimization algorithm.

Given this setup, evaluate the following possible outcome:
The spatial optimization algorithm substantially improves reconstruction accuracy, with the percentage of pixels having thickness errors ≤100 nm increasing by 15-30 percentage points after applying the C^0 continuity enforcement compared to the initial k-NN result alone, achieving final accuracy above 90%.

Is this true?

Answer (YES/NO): NO